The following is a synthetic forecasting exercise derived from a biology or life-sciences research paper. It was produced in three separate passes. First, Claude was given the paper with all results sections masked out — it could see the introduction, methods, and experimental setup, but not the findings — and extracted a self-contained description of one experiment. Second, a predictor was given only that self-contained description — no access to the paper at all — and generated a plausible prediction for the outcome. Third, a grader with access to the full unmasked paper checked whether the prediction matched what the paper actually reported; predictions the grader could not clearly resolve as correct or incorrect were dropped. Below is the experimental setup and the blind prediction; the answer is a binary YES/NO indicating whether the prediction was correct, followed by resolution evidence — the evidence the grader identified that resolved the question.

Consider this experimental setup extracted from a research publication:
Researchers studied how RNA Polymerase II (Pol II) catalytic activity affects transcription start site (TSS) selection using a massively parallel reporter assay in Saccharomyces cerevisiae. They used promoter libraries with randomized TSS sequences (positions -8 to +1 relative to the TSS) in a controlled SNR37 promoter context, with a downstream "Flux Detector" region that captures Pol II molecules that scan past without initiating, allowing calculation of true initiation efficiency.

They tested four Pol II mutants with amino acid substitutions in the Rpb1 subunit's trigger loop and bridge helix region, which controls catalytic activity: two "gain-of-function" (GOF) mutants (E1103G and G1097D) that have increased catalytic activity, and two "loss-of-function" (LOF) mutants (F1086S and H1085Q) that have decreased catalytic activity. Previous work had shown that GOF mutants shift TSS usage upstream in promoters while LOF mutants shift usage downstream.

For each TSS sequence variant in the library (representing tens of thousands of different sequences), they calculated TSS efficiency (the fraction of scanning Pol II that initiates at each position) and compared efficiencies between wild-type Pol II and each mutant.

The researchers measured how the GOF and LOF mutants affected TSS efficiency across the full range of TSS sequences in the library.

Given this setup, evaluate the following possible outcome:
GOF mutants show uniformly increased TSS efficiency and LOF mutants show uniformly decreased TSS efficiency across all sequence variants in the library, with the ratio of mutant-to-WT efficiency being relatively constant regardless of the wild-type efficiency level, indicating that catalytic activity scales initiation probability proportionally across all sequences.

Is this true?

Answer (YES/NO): NO